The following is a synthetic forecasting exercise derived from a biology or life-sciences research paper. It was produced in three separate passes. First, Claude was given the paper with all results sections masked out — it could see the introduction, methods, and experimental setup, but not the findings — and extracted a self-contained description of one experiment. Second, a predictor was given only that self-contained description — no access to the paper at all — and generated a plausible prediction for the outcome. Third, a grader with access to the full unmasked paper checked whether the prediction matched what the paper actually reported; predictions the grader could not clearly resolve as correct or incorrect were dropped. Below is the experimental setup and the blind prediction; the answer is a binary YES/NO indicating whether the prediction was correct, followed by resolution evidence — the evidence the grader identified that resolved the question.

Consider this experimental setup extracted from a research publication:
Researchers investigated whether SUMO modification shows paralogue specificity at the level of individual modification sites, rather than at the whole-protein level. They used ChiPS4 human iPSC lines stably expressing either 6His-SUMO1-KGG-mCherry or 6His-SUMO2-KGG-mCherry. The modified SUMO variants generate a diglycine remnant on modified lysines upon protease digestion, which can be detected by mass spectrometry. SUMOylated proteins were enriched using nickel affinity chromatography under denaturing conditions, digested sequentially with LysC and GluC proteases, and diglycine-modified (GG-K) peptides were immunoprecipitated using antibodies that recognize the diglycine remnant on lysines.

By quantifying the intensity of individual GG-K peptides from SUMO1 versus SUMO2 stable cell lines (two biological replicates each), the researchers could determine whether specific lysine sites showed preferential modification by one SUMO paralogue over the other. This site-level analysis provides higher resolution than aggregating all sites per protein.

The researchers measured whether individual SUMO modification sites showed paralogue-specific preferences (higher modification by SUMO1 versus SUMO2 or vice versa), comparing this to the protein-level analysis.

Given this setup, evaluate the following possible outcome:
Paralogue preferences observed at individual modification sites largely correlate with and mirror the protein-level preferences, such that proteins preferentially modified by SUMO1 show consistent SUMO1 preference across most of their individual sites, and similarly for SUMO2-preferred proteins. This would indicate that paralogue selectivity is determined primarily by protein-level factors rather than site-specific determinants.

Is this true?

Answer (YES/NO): NO